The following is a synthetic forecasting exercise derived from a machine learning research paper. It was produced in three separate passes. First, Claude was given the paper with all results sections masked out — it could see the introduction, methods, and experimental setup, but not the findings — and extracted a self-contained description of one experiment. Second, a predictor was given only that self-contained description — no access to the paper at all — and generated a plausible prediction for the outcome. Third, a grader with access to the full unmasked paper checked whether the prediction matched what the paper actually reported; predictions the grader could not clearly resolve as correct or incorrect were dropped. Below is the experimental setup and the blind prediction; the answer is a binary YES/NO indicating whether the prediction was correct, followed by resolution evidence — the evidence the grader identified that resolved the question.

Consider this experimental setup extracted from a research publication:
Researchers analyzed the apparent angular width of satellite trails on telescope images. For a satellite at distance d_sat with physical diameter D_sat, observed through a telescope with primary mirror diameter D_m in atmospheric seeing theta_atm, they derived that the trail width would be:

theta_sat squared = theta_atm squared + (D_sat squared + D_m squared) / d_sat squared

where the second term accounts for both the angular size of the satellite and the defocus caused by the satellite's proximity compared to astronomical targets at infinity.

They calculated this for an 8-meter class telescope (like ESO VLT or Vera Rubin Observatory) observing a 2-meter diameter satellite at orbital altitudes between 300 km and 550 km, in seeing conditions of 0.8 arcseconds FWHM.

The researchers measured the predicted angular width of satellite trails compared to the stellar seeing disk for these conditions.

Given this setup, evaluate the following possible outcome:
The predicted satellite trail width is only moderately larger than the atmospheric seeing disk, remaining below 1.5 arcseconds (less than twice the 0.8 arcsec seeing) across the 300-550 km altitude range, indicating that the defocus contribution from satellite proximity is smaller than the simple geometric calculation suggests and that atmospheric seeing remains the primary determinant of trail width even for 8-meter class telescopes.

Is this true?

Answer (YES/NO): NO